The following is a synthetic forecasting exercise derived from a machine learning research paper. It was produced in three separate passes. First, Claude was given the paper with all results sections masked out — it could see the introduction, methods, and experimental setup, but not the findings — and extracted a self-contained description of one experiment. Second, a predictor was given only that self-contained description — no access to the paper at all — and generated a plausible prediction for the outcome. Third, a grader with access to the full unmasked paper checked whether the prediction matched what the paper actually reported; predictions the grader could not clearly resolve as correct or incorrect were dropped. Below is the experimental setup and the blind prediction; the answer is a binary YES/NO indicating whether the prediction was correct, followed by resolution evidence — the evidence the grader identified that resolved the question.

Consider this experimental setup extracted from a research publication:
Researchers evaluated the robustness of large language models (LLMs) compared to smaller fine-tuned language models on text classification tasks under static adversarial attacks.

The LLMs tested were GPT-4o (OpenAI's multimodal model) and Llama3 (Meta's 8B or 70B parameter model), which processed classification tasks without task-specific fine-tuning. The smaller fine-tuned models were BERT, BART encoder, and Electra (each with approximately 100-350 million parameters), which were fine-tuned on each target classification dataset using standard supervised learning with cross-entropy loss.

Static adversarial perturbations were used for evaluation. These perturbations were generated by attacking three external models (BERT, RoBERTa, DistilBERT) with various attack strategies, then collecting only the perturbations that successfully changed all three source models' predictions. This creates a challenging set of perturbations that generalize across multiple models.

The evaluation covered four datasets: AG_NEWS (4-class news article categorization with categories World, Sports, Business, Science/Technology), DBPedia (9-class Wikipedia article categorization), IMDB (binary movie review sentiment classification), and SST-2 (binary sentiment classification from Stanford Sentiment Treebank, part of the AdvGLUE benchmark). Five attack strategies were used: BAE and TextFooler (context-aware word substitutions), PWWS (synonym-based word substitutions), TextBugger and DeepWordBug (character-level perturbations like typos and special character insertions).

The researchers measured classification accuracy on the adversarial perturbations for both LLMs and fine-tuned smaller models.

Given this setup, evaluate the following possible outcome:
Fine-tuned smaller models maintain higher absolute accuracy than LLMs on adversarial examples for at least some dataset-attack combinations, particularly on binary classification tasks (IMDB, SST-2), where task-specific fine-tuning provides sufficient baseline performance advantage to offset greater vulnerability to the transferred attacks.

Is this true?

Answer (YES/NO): NO